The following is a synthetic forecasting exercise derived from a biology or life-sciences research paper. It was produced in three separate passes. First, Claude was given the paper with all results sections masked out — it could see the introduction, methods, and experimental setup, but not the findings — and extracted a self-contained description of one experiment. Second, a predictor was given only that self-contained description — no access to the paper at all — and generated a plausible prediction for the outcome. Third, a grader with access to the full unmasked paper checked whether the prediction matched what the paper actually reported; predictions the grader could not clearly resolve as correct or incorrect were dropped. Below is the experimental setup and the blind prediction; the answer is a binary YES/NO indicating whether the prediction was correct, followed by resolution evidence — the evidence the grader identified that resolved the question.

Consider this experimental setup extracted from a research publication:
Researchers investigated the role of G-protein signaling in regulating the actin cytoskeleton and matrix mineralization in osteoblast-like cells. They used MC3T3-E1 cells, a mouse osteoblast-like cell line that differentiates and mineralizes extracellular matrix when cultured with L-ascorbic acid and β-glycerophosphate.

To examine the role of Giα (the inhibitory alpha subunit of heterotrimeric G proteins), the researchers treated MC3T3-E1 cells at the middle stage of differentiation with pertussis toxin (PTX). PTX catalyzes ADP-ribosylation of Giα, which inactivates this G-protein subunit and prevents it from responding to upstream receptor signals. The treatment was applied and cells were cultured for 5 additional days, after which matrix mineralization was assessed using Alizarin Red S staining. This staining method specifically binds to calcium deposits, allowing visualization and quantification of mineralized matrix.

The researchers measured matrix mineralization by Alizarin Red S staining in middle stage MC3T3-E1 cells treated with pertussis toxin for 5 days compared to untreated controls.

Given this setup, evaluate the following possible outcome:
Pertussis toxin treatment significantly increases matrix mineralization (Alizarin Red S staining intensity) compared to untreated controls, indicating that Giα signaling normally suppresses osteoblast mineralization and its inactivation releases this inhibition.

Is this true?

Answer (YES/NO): NO